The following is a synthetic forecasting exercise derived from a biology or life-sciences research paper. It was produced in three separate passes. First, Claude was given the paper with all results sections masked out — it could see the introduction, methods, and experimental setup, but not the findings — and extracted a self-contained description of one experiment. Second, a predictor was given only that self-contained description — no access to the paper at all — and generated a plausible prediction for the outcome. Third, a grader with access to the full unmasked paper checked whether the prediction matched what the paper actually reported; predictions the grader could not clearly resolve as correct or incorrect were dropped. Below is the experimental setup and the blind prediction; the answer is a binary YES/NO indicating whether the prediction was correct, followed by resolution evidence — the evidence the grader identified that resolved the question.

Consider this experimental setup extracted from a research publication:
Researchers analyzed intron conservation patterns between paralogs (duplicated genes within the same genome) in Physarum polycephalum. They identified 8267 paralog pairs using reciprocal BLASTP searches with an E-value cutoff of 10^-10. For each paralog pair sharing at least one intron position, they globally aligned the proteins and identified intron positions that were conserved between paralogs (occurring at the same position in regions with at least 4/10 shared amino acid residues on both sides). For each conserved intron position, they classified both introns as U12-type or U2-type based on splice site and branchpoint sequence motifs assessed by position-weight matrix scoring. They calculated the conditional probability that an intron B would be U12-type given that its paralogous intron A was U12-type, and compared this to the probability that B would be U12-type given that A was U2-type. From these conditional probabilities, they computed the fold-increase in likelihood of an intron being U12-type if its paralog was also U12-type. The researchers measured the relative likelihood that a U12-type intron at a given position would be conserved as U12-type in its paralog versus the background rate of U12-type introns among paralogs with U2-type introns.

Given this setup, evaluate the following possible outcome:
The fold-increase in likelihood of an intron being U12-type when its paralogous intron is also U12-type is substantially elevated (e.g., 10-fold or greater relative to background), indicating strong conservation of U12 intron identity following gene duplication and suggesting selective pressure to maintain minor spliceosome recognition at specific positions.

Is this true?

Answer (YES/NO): YES